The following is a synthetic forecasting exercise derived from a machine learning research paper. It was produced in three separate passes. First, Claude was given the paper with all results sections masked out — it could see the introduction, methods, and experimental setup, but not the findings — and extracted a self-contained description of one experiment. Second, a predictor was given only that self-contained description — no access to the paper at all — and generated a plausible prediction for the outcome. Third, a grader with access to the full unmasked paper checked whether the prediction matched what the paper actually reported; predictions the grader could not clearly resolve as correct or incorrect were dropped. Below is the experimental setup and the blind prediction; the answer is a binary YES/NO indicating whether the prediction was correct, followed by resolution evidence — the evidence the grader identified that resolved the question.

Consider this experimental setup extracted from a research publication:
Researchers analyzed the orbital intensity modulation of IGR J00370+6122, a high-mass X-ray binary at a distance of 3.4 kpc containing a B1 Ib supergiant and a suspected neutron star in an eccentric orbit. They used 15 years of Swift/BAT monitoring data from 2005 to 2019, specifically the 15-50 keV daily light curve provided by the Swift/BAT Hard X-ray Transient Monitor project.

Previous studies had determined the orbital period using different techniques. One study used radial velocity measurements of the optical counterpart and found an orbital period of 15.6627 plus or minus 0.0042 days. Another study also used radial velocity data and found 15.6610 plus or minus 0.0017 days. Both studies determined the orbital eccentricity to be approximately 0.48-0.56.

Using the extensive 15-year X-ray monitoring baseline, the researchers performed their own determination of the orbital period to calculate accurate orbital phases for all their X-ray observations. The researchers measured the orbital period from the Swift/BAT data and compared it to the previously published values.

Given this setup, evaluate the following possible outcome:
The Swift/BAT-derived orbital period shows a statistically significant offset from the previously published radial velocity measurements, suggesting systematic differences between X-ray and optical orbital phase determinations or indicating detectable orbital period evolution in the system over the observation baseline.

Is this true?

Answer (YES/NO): NO